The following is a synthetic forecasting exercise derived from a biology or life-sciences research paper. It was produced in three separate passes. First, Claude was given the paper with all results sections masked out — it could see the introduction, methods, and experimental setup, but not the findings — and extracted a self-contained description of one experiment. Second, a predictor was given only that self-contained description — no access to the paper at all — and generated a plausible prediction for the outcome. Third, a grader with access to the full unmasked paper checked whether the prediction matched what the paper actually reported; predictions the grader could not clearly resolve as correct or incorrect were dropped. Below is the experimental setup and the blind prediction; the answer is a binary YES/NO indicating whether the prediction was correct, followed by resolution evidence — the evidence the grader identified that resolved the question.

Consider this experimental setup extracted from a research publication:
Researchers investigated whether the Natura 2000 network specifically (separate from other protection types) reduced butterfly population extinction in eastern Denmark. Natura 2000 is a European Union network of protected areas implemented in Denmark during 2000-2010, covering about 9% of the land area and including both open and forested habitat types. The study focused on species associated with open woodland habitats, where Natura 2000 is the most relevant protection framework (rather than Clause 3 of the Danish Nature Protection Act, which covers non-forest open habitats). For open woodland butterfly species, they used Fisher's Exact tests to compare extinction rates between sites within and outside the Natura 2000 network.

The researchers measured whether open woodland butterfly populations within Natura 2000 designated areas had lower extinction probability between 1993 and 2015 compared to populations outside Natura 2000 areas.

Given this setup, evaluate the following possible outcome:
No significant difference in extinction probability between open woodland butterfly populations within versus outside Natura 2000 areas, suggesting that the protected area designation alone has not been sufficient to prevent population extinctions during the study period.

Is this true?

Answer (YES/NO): YES